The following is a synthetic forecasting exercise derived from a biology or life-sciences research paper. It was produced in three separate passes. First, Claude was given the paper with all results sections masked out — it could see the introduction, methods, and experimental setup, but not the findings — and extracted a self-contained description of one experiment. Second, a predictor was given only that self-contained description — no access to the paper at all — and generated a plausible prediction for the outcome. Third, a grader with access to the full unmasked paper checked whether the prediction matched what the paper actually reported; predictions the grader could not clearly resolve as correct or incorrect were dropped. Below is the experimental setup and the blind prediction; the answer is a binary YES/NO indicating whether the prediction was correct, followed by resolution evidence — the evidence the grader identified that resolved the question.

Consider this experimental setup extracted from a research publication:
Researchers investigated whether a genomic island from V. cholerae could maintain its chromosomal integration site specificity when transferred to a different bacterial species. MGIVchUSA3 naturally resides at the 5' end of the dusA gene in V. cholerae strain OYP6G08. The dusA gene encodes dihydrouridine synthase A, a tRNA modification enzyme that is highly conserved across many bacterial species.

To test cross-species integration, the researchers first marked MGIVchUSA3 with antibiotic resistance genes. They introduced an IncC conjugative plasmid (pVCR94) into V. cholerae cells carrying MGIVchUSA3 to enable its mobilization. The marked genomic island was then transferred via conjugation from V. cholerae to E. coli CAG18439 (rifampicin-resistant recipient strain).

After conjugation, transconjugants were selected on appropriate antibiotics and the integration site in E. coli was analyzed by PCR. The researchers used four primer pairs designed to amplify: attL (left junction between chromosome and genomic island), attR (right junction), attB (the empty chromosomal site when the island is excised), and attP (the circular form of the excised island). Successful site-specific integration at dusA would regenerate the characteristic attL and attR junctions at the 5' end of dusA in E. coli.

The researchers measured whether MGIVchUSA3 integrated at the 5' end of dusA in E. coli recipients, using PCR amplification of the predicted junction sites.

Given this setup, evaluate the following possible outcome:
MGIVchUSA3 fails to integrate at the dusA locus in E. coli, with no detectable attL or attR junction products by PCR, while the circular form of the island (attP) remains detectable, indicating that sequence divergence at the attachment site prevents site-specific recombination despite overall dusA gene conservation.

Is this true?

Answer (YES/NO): NO